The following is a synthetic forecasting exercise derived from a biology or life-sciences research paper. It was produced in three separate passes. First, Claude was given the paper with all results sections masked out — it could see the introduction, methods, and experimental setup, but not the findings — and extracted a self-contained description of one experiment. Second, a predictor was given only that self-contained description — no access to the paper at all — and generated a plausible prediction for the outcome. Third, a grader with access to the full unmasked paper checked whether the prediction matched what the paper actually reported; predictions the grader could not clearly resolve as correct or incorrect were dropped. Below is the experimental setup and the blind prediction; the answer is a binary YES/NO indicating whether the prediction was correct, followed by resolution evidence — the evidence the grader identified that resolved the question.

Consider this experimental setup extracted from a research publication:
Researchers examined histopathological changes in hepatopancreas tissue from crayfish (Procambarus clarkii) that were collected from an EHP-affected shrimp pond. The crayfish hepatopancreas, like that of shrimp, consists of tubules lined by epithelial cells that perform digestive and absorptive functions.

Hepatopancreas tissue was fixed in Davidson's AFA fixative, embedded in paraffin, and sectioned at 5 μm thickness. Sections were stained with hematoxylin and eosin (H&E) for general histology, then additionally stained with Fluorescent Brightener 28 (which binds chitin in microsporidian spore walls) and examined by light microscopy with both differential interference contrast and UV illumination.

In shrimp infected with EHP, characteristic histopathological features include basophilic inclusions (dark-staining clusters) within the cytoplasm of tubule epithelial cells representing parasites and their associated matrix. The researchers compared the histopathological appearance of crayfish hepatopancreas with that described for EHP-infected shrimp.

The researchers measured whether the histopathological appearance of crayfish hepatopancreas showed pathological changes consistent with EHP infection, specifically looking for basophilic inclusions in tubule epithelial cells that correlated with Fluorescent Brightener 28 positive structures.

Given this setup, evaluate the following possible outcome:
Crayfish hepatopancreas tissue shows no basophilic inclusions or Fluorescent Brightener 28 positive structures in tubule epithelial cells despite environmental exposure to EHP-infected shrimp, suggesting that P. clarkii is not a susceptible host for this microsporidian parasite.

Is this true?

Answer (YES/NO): NO